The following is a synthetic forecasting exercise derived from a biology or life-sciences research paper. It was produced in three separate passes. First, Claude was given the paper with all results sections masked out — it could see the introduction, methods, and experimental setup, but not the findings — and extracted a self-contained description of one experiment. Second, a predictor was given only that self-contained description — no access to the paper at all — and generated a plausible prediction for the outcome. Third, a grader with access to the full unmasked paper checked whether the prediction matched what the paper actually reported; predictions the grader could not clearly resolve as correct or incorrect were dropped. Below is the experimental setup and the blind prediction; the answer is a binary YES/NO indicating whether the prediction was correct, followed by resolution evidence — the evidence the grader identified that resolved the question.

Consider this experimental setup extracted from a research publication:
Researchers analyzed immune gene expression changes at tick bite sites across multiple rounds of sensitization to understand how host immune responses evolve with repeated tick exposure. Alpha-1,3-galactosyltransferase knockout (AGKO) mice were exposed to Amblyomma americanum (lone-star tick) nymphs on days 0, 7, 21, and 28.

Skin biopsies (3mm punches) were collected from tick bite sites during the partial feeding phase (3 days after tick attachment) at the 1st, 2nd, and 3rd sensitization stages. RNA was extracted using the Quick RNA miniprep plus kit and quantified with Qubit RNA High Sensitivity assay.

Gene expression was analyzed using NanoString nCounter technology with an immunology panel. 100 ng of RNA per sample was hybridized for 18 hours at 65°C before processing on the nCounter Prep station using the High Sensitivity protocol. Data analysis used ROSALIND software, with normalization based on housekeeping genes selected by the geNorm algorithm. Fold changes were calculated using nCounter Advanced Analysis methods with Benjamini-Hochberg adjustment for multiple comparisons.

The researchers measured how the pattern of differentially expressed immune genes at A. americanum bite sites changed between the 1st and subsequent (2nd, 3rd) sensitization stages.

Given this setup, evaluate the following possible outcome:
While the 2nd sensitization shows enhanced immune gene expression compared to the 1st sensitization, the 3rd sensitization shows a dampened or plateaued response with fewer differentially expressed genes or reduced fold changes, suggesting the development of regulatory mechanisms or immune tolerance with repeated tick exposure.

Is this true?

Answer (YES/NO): NO